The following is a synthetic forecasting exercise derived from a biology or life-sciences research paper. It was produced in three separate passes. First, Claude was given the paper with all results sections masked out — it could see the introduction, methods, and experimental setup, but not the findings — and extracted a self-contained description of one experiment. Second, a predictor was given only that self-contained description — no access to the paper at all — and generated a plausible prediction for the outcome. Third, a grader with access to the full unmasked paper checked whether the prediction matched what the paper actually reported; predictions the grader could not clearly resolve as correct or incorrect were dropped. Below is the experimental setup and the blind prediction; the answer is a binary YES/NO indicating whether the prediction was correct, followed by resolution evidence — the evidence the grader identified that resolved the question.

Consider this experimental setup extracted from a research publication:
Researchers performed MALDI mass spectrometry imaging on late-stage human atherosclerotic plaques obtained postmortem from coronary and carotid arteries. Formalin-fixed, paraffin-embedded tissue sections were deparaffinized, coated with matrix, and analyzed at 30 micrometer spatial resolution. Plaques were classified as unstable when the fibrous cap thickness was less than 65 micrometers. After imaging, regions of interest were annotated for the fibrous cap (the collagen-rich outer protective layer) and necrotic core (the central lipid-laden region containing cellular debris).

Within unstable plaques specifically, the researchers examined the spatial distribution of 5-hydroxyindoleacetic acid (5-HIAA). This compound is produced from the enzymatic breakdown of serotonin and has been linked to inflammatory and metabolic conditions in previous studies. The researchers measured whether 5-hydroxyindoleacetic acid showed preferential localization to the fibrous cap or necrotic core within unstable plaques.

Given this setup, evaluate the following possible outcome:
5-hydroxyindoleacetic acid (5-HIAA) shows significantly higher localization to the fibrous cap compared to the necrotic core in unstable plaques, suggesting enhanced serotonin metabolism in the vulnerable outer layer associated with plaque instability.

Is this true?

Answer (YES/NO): YES